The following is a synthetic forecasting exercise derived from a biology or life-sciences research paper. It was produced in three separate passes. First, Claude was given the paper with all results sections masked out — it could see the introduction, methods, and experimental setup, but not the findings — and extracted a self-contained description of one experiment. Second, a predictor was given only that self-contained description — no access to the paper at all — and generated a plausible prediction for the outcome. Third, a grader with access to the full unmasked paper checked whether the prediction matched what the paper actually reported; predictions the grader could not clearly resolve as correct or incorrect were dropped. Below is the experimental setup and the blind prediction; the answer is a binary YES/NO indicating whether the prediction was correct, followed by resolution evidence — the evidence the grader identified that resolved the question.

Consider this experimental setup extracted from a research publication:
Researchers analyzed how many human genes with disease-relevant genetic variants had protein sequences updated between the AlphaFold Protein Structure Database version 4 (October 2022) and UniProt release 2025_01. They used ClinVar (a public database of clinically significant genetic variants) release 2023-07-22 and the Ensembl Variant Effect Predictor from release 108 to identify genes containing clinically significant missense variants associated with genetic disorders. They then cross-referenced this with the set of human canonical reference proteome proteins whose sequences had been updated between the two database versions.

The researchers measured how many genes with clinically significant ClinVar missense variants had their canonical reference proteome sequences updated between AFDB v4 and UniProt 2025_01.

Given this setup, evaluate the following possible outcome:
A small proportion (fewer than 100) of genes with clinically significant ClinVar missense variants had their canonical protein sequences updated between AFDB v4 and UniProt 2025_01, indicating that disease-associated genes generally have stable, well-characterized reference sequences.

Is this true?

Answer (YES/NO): NO